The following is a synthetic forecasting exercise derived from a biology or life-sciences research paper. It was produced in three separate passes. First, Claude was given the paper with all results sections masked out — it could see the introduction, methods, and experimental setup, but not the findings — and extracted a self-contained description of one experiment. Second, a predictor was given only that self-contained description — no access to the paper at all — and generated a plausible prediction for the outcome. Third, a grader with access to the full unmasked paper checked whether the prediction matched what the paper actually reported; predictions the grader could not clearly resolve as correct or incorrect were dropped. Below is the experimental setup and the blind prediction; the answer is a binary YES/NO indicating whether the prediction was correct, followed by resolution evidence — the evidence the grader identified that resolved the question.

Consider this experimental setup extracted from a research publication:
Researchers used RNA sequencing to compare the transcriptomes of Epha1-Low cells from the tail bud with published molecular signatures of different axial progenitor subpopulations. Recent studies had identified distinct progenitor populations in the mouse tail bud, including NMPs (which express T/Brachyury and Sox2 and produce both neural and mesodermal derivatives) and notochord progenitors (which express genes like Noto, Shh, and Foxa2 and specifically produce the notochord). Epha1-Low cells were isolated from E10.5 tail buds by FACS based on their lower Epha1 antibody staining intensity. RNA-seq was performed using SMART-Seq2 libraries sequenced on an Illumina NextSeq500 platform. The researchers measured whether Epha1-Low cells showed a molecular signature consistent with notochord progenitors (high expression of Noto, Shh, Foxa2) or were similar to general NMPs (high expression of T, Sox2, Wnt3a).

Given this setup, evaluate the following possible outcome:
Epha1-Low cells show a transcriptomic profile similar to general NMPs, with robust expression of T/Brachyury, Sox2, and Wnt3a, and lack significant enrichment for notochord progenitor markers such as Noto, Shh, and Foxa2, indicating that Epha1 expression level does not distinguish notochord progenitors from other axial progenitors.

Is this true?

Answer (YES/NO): NO